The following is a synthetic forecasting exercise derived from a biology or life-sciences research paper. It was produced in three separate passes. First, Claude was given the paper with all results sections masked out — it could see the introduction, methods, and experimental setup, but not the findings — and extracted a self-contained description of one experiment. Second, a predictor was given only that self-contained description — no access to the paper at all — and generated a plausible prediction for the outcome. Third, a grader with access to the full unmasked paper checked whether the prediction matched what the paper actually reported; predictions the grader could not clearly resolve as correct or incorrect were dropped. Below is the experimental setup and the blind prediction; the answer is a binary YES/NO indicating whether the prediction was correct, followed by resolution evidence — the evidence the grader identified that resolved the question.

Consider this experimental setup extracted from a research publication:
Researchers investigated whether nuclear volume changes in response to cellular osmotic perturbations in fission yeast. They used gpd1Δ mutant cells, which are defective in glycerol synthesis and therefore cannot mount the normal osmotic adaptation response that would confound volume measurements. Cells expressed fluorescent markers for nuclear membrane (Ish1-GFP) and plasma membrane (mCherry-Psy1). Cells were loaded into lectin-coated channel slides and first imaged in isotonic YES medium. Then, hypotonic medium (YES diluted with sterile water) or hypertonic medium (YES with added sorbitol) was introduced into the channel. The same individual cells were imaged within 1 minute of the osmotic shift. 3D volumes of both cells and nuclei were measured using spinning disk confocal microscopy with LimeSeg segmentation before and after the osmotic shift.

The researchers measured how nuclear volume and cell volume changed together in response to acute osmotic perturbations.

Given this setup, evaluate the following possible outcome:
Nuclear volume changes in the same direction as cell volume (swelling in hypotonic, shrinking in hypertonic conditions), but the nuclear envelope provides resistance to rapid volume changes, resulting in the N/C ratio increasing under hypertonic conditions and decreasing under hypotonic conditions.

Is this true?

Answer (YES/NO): NO